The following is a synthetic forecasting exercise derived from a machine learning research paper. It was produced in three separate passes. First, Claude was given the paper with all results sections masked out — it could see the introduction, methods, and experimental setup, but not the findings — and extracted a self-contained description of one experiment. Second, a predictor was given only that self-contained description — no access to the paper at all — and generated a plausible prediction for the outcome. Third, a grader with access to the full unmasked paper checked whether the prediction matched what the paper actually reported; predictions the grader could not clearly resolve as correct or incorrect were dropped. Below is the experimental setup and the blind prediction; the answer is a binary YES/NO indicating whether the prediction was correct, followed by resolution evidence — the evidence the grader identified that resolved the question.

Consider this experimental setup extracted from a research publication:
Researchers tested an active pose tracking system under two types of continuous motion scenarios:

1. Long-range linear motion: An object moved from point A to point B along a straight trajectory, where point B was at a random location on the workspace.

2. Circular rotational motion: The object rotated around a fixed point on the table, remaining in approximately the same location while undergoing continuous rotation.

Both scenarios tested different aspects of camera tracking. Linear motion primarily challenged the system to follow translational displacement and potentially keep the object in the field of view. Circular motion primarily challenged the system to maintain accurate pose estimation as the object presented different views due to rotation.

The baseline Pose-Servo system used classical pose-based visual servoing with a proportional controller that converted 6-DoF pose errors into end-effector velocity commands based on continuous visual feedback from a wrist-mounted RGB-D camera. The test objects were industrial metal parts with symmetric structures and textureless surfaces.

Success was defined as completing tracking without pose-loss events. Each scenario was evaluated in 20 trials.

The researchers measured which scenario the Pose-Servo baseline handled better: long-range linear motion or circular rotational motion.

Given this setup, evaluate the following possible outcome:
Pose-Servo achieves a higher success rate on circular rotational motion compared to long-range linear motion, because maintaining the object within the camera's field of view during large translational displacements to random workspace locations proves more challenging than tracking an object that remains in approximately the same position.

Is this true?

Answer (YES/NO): NO